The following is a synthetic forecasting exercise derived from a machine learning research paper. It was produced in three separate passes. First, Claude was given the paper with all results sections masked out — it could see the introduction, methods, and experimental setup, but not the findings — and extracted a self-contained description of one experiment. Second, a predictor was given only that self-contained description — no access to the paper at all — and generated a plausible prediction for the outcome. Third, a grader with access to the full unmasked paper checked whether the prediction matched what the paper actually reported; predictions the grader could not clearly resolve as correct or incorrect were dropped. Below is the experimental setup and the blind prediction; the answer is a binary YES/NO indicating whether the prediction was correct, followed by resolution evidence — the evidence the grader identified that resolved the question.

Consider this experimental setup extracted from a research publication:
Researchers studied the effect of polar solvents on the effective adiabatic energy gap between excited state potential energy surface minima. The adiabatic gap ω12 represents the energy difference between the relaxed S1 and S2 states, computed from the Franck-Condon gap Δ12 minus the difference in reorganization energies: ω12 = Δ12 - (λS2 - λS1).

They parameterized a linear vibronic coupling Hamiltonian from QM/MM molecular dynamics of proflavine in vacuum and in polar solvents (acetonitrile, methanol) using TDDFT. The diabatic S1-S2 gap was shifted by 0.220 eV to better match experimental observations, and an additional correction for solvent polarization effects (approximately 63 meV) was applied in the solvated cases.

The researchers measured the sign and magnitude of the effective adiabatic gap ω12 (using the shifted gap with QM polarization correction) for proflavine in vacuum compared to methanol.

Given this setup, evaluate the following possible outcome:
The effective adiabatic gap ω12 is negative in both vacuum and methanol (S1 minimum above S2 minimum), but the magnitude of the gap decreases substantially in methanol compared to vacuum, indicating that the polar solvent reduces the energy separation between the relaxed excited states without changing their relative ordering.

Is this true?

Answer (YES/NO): YES